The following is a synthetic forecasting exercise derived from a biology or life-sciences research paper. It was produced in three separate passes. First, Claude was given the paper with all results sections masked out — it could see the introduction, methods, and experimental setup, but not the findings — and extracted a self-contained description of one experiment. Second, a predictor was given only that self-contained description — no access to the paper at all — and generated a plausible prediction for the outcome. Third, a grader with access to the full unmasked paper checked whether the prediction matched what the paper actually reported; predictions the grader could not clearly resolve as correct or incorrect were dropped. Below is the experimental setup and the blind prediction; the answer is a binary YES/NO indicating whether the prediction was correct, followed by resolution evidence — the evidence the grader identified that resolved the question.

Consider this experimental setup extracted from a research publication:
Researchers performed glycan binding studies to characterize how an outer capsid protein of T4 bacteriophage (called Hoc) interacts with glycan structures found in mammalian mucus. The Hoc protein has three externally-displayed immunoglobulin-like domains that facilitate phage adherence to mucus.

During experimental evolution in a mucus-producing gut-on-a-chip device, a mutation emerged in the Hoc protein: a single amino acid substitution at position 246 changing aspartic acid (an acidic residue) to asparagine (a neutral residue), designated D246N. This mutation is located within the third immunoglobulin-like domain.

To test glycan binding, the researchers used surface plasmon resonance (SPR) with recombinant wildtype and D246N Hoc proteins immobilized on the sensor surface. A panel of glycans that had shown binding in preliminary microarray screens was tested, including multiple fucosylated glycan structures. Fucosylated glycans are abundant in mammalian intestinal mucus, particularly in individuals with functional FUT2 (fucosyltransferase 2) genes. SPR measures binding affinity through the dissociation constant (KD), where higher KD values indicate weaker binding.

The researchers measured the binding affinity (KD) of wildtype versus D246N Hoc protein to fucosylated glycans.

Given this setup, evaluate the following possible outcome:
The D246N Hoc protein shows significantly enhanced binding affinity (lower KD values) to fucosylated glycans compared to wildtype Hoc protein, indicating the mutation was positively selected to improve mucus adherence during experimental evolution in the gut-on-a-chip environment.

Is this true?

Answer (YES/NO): NO